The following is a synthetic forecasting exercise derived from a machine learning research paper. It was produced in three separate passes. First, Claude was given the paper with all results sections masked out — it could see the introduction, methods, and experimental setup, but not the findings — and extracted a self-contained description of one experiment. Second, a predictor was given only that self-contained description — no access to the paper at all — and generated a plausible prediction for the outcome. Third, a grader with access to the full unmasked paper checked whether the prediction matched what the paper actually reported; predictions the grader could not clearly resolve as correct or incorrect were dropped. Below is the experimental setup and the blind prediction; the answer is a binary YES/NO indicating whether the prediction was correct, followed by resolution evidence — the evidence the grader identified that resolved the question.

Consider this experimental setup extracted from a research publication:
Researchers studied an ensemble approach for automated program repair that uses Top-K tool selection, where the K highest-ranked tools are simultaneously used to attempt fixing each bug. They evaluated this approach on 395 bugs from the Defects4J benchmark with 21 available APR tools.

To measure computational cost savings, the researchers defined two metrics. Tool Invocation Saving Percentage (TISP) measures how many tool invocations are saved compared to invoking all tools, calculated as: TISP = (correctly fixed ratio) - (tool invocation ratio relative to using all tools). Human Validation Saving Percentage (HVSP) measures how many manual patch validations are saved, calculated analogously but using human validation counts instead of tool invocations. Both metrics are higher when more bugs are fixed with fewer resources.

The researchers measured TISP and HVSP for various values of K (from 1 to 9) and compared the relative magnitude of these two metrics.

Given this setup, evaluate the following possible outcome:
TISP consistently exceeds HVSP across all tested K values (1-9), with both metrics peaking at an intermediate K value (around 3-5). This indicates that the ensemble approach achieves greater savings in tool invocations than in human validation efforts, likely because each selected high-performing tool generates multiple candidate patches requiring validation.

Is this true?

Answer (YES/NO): YES